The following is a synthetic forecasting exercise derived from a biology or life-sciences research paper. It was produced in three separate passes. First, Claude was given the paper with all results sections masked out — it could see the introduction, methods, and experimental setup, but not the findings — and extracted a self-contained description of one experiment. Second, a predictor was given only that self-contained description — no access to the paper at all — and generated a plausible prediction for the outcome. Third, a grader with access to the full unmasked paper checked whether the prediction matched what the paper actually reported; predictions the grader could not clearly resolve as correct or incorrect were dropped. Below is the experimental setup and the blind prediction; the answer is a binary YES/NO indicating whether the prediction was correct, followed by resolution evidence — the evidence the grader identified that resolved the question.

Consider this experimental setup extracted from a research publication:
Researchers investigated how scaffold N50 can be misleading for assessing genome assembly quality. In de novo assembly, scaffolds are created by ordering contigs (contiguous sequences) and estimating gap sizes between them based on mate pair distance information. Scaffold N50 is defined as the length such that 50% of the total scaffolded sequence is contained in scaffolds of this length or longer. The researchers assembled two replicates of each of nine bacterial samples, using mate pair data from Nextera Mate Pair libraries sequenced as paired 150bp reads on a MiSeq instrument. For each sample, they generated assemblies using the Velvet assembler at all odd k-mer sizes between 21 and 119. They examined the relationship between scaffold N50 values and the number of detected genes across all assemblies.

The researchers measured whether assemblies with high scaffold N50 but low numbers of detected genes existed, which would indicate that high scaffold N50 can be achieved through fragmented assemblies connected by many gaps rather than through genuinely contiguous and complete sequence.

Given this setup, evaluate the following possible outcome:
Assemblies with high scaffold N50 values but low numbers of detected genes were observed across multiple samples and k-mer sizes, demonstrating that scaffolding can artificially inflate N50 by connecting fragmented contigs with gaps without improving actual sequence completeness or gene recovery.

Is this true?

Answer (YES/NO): YES